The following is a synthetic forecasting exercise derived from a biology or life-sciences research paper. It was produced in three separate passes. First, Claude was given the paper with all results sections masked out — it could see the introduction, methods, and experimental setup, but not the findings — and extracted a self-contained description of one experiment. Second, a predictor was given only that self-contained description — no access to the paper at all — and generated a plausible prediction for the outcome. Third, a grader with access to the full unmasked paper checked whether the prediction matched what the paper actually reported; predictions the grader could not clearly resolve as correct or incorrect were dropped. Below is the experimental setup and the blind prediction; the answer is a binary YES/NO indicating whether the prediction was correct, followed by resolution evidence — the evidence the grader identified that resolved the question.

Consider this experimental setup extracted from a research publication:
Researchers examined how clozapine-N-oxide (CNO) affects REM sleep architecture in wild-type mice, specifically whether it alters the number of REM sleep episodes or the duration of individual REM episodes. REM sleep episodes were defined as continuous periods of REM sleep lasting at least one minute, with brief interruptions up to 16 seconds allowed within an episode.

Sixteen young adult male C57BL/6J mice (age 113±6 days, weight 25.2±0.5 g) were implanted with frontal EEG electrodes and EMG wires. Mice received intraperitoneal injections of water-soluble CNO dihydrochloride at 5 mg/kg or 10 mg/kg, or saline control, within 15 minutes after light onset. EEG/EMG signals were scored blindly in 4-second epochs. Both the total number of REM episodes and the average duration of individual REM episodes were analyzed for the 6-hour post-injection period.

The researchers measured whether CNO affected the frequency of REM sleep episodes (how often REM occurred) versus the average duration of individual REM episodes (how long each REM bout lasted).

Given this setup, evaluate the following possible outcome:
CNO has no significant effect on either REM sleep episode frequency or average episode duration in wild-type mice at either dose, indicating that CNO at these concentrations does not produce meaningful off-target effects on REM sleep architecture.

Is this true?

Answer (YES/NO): NO